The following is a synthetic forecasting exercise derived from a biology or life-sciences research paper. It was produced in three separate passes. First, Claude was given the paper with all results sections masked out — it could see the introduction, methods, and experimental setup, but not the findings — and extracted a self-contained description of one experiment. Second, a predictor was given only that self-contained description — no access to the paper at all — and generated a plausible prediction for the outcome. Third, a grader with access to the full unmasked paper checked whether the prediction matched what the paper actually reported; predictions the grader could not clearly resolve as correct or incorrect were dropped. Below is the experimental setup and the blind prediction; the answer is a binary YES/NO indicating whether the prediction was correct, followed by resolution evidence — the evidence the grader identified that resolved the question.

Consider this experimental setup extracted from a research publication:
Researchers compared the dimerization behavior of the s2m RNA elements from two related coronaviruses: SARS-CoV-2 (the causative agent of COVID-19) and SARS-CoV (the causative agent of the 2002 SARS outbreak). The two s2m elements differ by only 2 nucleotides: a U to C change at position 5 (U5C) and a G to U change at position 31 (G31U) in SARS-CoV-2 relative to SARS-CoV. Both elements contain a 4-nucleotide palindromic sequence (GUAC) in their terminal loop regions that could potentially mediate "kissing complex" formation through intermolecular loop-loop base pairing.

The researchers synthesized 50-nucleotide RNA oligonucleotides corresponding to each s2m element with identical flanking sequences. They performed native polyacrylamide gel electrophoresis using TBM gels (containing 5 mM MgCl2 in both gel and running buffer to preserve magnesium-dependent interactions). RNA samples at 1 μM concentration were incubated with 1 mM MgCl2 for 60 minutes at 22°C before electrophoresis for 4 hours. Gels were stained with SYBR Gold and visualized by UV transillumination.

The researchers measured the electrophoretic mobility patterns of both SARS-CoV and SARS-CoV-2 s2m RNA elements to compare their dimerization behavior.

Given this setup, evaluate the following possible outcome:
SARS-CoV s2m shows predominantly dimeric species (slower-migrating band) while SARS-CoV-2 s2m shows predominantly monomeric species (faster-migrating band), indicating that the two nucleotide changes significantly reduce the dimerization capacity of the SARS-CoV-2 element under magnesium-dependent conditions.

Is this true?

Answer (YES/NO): NO